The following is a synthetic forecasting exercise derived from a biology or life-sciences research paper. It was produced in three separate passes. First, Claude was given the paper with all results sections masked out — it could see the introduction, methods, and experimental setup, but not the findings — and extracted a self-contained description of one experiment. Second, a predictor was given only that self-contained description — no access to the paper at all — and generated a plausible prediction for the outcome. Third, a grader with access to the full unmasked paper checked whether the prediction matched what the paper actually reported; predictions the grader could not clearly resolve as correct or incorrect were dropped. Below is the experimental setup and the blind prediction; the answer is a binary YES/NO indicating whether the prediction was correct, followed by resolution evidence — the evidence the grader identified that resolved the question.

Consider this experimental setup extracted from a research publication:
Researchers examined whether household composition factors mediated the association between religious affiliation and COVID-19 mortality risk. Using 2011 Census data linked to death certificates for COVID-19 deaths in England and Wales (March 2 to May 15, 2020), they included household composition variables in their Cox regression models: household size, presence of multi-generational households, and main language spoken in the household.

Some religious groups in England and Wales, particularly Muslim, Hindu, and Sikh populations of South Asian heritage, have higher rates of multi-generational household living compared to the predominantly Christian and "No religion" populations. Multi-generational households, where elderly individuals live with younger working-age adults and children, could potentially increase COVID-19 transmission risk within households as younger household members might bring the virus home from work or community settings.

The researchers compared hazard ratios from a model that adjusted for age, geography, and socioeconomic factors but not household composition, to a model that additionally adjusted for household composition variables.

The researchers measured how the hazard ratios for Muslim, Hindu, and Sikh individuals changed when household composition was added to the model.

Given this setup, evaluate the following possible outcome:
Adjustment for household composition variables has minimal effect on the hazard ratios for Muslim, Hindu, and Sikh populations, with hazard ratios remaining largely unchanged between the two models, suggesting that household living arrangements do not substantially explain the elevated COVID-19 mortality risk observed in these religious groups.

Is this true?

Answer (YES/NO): YES